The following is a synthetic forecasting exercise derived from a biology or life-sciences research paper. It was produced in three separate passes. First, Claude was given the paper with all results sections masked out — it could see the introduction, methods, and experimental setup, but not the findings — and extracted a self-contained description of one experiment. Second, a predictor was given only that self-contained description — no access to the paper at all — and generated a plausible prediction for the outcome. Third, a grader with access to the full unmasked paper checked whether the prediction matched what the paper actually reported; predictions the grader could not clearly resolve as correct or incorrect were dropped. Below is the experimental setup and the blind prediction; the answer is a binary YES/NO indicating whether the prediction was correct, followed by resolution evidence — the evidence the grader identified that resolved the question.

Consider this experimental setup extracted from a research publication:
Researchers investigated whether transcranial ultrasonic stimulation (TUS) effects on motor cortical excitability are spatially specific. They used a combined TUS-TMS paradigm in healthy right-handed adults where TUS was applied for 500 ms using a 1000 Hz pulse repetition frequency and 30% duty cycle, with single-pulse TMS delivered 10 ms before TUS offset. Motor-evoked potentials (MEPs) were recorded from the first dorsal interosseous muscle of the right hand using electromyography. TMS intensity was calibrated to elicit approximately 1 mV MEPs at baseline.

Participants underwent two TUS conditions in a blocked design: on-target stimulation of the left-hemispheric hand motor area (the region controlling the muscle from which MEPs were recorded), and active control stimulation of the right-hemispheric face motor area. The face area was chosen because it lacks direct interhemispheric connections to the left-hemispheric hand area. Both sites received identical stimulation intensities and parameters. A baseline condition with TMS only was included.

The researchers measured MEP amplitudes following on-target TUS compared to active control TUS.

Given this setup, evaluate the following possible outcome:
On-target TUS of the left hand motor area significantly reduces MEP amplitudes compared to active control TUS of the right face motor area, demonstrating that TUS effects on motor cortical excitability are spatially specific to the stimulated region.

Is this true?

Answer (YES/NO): NO